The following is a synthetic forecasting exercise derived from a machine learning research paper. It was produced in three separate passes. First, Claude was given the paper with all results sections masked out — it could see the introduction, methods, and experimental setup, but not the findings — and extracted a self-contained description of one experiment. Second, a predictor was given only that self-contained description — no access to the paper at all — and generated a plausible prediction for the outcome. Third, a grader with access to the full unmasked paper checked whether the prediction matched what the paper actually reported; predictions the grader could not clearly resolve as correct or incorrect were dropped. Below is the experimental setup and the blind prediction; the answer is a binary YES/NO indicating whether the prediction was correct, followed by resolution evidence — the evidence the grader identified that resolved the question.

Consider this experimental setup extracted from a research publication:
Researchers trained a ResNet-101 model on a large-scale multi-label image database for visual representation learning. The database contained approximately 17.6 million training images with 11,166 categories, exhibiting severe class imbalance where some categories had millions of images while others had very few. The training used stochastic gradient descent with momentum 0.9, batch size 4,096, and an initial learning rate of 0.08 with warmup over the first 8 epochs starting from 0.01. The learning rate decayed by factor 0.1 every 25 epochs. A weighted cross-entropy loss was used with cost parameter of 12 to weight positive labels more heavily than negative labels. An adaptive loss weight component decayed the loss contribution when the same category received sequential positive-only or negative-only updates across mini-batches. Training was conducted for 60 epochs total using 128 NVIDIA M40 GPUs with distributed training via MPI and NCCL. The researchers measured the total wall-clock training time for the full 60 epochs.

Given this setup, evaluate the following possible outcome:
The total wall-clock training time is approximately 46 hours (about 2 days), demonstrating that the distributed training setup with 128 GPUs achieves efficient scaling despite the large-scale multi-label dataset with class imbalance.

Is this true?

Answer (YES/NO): NO